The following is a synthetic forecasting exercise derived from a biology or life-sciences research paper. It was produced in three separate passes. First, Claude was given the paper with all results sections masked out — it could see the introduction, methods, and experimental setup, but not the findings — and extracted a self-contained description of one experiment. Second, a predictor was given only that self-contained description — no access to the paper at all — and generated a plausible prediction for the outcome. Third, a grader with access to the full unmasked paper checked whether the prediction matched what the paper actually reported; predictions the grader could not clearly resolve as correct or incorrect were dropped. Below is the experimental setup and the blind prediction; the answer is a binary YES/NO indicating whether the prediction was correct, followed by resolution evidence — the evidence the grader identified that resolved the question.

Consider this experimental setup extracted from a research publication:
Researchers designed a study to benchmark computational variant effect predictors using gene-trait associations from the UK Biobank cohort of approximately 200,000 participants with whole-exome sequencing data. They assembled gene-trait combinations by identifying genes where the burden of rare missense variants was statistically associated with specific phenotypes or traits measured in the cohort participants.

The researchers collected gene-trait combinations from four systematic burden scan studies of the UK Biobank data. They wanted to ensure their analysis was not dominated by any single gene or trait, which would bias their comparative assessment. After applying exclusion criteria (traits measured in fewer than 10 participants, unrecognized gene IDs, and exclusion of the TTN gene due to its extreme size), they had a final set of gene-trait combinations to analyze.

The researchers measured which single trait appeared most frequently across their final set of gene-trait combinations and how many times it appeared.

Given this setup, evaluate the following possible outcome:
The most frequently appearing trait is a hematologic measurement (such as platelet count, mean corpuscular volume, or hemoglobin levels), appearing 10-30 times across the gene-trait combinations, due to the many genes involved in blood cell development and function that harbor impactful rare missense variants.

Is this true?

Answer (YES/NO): NO